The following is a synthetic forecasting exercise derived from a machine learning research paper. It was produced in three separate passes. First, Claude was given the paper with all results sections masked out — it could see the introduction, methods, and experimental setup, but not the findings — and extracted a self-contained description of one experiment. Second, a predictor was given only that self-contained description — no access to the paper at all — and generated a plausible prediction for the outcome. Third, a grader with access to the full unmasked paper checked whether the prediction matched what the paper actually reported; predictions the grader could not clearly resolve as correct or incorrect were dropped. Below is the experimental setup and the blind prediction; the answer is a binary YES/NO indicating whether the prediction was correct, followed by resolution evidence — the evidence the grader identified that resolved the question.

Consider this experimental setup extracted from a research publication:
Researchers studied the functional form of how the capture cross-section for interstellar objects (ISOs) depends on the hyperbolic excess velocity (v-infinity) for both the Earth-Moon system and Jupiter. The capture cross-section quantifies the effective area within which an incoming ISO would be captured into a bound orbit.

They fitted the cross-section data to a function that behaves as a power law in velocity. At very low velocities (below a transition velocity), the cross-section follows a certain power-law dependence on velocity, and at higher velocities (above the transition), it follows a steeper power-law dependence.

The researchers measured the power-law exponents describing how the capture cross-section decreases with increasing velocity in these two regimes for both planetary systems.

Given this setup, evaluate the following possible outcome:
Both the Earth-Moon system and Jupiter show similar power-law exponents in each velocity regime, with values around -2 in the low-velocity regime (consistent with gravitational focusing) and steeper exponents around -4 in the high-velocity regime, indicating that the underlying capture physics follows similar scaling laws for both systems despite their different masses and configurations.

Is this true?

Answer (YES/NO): NO